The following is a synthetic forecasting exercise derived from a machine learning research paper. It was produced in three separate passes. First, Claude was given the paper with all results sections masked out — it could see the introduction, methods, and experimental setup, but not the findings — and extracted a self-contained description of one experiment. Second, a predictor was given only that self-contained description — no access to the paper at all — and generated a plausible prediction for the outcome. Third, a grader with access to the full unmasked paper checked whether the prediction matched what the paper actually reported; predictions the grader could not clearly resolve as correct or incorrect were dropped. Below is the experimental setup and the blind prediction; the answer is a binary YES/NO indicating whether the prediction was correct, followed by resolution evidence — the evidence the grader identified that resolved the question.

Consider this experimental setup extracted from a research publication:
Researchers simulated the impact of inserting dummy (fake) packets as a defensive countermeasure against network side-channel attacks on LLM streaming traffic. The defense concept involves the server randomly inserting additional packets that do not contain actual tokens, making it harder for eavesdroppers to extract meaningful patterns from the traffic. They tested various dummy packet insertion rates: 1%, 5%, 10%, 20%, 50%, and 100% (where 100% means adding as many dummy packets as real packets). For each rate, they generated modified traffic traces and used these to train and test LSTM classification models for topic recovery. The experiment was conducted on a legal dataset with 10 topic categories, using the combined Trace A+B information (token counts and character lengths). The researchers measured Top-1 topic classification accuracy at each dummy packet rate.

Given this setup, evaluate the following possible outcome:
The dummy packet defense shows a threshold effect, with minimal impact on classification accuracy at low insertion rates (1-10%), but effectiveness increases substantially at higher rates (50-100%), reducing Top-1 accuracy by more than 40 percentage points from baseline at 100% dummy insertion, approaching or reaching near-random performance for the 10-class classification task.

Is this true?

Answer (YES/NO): NO